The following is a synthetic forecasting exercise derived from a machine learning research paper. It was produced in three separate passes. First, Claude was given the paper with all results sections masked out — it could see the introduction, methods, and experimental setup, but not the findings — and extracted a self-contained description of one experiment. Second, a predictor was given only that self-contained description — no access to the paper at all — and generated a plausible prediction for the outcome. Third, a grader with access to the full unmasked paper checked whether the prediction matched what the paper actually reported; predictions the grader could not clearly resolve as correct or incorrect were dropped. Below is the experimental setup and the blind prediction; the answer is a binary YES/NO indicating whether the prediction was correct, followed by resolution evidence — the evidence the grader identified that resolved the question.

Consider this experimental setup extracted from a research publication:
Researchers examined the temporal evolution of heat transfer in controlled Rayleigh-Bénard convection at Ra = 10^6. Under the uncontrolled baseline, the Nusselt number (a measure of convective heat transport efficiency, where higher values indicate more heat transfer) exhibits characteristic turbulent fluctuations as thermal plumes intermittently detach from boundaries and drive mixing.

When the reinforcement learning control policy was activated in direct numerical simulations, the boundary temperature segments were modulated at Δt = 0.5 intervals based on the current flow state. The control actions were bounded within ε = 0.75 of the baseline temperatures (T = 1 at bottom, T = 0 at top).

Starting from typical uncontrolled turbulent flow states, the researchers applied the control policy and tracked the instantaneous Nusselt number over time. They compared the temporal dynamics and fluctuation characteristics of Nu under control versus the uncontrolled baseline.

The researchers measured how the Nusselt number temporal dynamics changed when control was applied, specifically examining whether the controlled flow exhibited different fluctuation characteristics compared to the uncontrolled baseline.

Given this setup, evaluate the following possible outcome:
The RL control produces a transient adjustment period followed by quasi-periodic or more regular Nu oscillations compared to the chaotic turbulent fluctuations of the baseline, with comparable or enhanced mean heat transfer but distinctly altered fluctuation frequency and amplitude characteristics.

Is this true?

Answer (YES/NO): NO